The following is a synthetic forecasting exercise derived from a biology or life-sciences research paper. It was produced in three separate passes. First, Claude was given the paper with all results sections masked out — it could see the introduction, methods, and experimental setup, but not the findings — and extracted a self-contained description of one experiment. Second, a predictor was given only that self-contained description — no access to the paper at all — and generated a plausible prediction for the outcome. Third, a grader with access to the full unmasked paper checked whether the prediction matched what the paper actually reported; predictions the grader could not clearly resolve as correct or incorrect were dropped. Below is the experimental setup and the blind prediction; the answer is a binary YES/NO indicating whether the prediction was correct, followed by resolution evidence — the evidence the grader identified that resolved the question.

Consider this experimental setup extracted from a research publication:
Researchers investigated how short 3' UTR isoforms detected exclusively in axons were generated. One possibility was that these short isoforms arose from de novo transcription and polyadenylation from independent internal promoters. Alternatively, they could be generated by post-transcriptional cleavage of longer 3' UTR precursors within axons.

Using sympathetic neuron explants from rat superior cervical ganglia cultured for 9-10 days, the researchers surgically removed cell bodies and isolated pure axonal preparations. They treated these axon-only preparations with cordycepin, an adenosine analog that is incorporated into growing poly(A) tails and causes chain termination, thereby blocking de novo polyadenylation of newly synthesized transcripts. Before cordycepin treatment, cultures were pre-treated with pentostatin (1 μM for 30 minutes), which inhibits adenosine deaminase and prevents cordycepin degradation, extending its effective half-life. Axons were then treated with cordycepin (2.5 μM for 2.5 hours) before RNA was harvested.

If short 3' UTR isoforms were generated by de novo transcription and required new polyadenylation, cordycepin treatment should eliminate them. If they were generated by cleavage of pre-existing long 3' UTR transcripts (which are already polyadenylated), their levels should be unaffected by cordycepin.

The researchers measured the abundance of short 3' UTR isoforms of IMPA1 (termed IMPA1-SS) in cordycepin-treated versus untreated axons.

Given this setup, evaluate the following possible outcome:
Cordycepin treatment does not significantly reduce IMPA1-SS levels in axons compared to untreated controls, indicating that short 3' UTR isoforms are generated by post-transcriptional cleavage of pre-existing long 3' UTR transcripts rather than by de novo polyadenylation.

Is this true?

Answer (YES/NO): NO